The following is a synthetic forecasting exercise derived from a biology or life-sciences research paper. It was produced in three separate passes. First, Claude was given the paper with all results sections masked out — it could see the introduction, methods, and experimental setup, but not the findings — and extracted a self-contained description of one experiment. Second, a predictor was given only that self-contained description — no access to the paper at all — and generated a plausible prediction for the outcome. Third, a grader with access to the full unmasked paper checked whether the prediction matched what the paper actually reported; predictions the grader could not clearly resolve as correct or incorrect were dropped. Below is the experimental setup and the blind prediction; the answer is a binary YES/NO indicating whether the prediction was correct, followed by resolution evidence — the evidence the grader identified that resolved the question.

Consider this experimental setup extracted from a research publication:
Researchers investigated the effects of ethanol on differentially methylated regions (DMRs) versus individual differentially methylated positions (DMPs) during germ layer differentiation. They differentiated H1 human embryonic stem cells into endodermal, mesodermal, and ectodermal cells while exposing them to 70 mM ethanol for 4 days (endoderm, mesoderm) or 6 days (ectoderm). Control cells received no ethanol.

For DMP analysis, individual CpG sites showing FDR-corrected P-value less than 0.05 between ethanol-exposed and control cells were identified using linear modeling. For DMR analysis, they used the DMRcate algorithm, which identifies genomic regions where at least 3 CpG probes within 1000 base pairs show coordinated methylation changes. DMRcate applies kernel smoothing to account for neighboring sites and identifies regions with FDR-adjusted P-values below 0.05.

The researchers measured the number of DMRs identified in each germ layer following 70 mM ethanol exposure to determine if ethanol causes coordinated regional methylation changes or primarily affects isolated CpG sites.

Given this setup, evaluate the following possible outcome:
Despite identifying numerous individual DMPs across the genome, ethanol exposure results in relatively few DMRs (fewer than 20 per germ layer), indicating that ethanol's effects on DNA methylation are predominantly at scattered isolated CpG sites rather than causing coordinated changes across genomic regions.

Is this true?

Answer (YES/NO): NO